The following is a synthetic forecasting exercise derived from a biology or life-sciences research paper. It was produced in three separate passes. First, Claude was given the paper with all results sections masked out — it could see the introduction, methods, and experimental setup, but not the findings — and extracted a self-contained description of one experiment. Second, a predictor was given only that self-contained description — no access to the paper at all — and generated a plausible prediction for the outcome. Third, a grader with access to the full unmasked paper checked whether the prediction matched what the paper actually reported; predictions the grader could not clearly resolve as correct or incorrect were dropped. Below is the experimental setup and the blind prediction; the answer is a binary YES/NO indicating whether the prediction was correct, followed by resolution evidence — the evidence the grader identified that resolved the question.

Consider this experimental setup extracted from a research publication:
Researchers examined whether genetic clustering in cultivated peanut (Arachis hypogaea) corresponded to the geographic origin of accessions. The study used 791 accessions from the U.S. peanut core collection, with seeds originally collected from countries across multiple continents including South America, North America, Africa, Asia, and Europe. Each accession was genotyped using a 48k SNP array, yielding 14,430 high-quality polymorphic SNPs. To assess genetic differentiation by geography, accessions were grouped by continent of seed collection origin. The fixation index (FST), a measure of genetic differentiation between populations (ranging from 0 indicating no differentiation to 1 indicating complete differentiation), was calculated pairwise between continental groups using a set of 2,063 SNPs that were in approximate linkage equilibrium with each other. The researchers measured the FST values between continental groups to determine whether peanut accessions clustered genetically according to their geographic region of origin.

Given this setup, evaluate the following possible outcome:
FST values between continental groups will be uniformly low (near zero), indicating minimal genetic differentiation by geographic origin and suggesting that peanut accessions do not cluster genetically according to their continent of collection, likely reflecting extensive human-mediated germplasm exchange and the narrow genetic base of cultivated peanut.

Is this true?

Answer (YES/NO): YES